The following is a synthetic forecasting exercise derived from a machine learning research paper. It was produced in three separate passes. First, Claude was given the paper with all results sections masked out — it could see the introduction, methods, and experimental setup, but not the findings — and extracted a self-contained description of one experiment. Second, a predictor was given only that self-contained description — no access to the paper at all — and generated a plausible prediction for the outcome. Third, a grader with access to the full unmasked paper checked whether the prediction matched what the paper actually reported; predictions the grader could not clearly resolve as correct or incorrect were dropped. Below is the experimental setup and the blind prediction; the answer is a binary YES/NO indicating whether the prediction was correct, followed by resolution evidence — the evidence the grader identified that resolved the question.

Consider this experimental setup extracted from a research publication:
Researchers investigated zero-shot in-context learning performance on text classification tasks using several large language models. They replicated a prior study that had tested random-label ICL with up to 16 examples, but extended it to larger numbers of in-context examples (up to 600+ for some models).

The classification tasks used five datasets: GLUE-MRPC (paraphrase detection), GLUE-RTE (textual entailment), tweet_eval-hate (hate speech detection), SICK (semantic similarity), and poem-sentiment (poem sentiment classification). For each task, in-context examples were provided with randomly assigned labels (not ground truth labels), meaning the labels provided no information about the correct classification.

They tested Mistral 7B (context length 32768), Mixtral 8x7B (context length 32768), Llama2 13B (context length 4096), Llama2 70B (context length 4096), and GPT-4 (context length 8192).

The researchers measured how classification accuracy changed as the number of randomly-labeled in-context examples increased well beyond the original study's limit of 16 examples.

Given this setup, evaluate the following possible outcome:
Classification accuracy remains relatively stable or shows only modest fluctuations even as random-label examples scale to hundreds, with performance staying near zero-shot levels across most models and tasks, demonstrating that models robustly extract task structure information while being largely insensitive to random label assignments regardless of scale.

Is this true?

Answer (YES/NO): NO